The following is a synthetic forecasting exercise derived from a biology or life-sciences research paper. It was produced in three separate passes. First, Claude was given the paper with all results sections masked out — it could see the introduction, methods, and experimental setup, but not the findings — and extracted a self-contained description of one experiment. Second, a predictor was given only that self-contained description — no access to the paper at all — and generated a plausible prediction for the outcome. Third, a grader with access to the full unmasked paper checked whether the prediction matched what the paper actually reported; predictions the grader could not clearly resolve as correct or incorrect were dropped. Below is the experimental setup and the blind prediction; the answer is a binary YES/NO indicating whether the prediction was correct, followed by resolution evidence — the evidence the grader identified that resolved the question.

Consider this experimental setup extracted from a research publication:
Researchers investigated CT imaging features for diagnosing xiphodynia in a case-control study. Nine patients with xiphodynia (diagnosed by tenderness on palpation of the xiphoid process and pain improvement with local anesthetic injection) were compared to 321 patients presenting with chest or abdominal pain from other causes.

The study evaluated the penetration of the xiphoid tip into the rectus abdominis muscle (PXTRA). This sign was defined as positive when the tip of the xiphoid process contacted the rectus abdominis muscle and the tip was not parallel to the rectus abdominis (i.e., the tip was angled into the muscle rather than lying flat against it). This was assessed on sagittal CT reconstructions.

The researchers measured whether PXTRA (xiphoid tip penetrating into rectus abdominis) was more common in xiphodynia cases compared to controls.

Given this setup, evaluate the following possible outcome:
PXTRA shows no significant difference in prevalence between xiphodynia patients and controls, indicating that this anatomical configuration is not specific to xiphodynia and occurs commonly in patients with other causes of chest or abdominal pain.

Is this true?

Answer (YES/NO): YES